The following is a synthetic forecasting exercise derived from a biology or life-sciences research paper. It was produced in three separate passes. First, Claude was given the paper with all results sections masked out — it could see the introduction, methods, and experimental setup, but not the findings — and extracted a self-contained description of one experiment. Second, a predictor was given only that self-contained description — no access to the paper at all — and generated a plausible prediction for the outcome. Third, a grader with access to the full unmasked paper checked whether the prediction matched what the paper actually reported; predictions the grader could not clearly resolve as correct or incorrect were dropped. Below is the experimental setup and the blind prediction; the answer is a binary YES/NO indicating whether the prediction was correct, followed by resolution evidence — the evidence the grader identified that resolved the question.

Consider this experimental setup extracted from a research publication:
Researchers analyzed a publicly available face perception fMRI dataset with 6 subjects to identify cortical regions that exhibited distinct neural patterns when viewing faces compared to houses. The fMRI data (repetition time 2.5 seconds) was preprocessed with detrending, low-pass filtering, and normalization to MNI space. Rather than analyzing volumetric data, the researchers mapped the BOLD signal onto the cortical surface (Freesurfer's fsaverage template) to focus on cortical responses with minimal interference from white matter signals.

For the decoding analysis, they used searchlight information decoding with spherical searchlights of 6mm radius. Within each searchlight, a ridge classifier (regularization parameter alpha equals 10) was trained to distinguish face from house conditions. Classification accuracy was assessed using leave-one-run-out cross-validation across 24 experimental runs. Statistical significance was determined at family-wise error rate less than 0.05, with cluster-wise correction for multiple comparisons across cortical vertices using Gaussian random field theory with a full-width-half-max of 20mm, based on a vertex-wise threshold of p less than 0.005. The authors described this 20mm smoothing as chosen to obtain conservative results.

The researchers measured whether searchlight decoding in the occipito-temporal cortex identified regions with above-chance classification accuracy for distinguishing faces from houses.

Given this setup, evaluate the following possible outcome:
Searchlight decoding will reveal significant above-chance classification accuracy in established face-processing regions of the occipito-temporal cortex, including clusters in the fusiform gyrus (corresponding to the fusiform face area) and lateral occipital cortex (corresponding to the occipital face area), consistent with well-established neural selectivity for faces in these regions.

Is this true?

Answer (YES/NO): NO